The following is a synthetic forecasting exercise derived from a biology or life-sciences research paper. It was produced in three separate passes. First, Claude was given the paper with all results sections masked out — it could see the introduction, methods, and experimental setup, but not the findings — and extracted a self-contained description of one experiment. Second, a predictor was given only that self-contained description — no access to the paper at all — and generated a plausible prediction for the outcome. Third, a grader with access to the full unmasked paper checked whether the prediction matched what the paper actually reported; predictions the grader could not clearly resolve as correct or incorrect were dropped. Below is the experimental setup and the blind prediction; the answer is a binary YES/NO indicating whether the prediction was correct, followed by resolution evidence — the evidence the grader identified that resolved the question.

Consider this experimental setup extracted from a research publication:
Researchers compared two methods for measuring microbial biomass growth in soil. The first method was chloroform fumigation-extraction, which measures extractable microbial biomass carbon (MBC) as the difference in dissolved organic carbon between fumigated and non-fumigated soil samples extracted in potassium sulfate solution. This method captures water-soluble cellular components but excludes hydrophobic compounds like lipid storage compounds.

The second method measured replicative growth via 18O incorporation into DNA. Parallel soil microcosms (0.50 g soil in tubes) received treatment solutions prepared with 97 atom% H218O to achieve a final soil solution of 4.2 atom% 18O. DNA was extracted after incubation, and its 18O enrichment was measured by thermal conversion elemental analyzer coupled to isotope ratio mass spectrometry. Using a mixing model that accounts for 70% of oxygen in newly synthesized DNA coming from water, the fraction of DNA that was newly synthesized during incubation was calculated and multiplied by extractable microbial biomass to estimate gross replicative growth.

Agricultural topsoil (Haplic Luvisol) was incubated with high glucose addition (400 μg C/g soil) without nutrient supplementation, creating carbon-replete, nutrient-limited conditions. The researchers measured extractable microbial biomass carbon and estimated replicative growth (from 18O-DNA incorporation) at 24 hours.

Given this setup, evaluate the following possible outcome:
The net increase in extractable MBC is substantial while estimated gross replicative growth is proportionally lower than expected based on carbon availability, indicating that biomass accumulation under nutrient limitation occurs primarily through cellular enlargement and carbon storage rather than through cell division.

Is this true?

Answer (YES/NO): NO